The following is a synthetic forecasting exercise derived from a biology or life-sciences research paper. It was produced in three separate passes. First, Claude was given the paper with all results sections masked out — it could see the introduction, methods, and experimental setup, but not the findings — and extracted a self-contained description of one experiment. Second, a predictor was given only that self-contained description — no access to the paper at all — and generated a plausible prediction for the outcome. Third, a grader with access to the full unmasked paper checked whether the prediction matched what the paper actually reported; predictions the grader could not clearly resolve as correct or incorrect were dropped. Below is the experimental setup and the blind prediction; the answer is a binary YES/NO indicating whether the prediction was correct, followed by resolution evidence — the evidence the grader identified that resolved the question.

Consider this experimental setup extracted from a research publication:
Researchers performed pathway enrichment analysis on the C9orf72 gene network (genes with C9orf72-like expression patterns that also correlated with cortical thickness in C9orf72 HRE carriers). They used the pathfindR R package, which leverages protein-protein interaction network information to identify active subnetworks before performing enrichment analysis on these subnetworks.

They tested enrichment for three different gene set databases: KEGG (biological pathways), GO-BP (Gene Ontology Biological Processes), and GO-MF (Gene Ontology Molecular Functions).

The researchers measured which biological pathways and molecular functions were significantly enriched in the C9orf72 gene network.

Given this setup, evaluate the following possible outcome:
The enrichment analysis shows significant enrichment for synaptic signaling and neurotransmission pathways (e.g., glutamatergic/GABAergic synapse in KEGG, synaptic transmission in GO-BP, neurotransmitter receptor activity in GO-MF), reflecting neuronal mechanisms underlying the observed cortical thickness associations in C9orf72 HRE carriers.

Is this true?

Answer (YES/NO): NO